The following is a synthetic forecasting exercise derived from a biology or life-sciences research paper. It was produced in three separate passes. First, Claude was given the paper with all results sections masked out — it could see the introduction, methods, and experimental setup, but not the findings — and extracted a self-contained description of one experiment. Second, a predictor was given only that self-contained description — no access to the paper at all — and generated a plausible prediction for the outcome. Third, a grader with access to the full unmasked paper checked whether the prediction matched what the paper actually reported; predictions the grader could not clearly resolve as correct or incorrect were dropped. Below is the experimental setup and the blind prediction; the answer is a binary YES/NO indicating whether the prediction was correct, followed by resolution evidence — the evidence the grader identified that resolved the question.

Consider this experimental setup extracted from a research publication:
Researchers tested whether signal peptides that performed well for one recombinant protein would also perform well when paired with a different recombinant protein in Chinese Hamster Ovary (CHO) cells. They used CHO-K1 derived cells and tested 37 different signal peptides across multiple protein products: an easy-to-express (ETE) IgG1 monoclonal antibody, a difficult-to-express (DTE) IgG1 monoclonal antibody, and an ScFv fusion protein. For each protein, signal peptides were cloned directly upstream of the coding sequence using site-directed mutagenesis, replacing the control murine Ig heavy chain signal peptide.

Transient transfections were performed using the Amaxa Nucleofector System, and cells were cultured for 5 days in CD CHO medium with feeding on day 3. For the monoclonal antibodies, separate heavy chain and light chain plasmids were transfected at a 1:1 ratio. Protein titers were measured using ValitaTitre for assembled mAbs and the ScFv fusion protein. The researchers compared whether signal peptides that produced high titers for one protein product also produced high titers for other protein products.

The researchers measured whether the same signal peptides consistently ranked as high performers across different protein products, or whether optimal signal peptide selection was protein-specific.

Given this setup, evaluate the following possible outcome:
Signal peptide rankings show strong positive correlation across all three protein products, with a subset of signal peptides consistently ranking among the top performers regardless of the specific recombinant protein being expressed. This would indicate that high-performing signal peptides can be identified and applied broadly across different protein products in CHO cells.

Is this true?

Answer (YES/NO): NO